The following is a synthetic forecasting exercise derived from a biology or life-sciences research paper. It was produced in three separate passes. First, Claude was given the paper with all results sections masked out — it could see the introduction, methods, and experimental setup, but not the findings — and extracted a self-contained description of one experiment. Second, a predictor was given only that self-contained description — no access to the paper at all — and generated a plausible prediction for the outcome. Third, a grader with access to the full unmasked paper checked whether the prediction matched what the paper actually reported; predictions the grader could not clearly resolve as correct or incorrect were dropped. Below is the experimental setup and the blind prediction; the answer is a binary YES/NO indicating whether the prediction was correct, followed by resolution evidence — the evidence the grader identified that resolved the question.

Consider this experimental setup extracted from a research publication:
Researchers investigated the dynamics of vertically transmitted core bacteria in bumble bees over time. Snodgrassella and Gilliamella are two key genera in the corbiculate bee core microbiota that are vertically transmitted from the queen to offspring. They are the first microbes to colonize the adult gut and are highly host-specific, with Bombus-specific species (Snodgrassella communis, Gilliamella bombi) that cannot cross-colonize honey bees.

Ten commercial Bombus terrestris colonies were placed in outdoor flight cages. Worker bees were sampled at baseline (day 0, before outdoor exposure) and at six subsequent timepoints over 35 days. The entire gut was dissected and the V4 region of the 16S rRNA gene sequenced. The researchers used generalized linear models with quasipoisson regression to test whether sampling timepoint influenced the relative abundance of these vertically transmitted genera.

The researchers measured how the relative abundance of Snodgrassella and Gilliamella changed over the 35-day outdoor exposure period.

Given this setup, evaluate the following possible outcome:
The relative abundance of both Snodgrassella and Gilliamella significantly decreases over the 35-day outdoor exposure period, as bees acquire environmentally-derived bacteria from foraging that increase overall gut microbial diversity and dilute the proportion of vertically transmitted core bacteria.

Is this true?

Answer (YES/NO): YES